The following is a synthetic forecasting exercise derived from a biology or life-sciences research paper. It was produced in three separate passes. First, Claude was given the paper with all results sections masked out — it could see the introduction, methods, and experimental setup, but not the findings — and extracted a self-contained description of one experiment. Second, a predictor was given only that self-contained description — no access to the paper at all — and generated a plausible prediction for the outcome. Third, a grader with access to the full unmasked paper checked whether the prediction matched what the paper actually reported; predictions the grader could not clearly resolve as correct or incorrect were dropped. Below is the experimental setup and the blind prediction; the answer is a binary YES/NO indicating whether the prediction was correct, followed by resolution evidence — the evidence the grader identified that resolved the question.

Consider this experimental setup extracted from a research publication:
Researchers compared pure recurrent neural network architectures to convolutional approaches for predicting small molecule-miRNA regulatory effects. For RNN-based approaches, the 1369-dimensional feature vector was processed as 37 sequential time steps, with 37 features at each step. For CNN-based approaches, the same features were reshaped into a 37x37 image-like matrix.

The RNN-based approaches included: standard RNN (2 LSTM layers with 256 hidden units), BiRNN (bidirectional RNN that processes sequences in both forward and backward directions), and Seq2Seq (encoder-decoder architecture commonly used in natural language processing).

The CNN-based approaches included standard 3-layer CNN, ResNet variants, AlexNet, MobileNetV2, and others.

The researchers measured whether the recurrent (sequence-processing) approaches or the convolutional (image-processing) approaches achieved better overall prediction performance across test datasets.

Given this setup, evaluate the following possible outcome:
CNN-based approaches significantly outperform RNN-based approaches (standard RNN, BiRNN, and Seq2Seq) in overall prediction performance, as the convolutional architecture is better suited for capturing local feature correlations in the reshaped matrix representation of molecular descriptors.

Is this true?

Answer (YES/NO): YES